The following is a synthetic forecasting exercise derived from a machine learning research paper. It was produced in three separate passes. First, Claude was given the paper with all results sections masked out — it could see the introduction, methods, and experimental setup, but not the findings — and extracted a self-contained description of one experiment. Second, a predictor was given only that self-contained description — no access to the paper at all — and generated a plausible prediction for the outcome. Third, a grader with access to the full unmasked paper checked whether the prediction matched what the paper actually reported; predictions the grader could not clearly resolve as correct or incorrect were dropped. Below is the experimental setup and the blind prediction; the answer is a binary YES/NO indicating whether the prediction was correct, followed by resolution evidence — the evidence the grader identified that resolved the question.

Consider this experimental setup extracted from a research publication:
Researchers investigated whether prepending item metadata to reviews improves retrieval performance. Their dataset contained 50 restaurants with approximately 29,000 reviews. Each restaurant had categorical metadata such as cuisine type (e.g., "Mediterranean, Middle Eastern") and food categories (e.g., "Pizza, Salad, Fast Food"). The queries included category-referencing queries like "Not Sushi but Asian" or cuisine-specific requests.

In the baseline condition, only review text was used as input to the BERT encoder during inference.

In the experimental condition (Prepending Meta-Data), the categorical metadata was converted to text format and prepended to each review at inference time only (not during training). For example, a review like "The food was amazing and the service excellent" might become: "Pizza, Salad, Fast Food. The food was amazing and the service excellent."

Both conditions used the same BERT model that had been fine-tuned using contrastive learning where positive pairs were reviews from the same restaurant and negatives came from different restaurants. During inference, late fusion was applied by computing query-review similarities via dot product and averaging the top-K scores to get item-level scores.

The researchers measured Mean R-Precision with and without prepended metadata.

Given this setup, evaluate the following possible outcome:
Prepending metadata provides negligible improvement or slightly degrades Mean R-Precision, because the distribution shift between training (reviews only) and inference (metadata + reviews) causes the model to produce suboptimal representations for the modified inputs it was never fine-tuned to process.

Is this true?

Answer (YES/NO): YES